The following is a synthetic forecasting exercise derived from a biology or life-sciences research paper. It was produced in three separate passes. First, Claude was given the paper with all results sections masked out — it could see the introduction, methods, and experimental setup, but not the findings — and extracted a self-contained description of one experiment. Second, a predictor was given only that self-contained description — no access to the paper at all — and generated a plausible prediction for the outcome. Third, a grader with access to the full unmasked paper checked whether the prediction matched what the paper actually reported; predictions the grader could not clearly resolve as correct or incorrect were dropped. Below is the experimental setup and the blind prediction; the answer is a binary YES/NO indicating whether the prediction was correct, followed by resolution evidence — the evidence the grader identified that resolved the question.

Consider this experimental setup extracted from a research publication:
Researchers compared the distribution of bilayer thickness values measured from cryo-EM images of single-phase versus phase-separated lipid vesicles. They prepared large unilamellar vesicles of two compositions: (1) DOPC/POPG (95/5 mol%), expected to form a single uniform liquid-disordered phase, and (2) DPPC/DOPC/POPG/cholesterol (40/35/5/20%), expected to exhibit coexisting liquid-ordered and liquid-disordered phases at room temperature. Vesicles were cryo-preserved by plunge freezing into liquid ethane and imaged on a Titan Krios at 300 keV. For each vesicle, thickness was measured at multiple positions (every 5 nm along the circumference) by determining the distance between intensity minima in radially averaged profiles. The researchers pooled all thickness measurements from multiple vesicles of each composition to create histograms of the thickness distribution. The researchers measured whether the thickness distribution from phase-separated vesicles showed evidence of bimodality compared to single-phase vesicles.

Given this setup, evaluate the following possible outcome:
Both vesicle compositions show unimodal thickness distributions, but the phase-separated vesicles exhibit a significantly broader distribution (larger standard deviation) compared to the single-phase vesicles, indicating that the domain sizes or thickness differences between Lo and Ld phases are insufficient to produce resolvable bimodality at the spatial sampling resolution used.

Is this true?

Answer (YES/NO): NO